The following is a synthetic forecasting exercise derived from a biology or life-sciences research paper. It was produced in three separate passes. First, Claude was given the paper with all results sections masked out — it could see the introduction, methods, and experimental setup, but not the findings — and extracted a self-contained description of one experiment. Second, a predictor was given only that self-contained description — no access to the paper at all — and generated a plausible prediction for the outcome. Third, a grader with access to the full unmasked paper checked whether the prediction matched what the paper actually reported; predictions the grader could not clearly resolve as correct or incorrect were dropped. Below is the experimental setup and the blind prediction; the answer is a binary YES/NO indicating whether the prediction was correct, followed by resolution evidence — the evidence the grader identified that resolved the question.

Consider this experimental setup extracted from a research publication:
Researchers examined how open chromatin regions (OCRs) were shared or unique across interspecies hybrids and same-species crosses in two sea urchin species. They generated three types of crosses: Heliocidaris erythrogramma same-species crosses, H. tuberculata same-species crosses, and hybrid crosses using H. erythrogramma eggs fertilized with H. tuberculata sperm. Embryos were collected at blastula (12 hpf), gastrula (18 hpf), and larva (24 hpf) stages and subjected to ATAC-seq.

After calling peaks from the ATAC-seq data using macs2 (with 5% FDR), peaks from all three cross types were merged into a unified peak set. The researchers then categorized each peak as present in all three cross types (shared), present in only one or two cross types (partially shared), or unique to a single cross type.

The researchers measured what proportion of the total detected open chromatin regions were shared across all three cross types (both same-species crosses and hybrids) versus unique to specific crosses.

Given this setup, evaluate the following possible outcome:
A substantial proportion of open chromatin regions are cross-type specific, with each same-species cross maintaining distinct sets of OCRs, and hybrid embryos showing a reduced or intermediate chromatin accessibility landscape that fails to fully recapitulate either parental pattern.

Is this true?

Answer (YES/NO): NO